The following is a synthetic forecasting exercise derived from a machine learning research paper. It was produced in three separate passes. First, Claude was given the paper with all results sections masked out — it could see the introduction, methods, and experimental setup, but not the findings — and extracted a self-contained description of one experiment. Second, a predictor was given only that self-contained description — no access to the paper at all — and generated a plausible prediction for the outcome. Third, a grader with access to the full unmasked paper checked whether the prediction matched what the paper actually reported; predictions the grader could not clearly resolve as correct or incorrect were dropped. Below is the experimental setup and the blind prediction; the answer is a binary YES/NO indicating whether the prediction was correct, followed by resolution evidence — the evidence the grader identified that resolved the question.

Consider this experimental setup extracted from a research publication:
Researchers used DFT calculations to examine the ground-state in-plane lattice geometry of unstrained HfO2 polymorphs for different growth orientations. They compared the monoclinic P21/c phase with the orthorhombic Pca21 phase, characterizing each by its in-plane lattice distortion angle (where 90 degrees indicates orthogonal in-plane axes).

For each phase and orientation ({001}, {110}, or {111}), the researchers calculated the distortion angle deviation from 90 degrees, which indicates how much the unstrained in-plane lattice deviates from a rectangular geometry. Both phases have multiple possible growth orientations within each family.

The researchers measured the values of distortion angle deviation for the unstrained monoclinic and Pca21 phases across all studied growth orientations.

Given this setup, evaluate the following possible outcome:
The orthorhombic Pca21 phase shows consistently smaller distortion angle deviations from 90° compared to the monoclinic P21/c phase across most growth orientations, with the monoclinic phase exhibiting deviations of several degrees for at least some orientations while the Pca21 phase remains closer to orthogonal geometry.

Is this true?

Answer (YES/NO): YES